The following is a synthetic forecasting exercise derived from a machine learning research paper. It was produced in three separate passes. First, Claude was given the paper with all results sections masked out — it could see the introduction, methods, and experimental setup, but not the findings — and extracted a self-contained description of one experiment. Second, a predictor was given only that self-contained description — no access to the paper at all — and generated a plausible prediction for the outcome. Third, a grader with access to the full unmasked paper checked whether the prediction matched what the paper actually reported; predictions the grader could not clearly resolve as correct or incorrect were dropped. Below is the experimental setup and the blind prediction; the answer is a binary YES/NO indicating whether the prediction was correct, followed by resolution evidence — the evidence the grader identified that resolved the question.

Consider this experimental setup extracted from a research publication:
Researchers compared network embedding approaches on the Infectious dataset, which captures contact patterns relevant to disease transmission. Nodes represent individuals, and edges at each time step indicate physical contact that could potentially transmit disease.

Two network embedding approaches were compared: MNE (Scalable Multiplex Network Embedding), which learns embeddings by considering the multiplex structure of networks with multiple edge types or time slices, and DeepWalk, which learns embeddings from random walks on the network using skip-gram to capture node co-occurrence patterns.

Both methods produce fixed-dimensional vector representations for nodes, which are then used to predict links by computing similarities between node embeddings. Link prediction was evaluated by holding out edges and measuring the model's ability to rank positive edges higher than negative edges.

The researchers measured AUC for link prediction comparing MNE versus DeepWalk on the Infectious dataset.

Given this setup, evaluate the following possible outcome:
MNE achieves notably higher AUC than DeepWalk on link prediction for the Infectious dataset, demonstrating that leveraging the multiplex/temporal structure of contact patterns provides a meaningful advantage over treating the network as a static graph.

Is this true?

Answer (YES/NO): NO